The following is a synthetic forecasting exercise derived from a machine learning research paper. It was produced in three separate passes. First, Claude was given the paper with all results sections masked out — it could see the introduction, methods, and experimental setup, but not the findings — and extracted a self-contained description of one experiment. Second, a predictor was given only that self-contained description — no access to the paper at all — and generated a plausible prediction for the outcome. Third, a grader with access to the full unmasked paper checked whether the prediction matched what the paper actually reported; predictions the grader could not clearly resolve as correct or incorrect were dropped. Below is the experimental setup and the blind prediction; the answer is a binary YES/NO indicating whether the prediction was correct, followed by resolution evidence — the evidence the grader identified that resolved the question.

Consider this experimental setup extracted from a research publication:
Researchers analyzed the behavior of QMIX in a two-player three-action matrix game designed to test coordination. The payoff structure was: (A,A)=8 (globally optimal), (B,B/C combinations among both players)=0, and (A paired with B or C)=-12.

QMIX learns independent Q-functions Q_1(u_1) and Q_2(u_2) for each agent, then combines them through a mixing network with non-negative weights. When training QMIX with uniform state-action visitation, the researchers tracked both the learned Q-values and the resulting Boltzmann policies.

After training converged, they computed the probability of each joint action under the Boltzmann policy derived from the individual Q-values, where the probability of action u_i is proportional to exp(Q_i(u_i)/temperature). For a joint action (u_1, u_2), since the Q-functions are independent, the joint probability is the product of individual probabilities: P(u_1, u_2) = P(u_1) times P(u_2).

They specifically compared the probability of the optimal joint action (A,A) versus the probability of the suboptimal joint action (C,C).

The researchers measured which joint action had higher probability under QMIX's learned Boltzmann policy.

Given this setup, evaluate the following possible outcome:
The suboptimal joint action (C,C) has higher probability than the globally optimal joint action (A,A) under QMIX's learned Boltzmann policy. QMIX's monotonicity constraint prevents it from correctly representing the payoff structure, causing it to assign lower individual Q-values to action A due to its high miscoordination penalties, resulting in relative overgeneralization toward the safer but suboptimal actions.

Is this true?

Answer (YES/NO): YES